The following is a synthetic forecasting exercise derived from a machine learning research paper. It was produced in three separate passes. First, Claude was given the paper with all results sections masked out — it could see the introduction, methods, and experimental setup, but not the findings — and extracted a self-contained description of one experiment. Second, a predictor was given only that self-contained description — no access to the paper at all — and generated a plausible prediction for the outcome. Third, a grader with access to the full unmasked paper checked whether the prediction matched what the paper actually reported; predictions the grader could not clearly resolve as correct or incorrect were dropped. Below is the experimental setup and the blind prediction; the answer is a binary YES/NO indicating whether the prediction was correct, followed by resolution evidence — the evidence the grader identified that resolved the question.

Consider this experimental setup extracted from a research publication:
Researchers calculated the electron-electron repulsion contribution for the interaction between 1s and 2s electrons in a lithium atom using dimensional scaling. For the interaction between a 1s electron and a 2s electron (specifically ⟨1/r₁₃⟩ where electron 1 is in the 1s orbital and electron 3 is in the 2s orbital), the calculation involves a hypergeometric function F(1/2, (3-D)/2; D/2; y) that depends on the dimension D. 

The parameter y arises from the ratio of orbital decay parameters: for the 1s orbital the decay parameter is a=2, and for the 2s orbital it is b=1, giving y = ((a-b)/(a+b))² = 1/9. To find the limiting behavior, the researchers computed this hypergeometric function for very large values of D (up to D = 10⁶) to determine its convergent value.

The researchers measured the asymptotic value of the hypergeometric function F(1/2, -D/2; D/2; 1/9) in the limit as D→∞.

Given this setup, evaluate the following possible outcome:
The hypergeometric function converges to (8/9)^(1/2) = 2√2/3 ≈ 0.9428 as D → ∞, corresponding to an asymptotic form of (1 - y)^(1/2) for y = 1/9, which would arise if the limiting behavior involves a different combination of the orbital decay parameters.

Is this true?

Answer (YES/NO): NO